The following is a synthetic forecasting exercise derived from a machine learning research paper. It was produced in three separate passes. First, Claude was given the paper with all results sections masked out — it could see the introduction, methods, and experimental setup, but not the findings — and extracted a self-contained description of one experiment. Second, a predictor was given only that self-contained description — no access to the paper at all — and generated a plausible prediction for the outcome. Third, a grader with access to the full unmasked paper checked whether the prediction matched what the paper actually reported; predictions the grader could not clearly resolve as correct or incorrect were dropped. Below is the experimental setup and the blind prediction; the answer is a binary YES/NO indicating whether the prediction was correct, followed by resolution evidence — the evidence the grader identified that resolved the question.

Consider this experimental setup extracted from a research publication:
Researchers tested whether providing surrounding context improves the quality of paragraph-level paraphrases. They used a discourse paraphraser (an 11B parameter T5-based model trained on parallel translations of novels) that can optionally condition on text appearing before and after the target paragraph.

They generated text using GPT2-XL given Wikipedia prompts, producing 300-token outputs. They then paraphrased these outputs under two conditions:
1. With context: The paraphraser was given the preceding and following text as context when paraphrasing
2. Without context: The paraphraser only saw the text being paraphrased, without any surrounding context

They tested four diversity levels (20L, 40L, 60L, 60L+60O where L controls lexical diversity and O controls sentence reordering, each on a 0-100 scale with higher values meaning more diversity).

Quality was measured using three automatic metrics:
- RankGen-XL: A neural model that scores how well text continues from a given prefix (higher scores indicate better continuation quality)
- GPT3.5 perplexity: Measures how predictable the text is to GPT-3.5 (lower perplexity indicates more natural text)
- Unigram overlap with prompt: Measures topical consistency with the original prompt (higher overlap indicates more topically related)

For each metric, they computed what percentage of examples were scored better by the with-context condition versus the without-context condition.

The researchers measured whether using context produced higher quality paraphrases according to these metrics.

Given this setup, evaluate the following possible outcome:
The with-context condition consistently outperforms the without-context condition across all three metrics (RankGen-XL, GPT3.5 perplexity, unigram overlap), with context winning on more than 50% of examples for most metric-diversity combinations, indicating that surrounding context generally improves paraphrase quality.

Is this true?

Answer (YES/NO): YES